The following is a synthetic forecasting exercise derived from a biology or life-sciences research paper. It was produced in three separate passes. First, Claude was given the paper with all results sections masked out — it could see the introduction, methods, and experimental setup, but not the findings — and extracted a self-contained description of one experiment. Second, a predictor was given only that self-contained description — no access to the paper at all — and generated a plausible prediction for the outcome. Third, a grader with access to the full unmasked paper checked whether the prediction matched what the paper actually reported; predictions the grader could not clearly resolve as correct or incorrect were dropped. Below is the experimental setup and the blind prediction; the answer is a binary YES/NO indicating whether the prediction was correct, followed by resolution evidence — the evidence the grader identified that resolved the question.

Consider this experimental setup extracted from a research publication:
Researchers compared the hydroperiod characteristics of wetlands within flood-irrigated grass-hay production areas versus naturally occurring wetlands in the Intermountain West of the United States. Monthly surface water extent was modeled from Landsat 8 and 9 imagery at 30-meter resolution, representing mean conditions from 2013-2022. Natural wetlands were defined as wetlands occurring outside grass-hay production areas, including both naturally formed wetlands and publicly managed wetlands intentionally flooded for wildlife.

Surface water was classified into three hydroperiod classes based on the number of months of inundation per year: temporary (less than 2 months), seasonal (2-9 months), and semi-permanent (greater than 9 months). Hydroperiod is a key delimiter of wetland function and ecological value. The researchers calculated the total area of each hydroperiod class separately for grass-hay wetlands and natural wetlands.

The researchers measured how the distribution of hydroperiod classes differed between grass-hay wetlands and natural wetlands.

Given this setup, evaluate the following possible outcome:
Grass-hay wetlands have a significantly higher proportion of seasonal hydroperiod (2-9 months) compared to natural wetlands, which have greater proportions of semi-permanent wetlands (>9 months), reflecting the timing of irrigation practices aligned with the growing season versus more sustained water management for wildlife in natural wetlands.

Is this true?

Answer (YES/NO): NO